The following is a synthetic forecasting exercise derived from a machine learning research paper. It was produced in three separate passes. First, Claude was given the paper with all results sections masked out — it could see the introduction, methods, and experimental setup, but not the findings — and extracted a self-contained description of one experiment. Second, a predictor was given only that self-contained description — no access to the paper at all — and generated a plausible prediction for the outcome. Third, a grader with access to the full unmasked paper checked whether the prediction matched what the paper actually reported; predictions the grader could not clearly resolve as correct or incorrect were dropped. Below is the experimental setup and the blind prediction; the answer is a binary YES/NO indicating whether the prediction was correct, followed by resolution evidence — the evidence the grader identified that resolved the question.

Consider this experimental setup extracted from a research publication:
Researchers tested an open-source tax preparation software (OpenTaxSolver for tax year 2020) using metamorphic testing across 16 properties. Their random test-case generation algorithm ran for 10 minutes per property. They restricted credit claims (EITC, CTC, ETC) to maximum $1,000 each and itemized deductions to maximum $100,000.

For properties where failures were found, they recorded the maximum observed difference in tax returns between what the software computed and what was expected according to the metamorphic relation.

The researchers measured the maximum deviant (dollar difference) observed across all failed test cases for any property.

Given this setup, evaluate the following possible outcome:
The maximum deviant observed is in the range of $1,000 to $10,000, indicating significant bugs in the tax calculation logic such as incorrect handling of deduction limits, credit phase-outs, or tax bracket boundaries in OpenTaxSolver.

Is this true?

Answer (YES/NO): YES